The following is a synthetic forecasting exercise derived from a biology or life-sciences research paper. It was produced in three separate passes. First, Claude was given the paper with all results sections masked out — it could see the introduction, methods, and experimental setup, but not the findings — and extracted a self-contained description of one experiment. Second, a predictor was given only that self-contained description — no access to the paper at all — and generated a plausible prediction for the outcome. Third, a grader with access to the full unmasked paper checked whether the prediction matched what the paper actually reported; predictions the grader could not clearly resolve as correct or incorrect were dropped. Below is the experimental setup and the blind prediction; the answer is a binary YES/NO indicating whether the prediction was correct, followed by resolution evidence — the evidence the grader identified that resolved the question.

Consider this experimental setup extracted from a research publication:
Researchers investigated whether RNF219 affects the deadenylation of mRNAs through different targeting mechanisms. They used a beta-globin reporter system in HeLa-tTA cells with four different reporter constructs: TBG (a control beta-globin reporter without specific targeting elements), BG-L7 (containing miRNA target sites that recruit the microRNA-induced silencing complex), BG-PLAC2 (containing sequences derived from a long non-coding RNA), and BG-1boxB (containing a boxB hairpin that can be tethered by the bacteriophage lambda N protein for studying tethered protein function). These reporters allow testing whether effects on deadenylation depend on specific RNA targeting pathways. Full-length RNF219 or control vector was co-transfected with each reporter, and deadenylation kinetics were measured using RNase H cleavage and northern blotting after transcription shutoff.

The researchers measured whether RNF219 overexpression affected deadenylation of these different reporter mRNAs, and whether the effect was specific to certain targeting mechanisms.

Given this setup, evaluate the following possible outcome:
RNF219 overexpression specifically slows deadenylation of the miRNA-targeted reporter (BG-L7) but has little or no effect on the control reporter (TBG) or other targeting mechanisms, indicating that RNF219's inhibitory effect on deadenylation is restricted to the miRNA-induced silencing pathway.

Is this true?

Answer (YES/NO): NO